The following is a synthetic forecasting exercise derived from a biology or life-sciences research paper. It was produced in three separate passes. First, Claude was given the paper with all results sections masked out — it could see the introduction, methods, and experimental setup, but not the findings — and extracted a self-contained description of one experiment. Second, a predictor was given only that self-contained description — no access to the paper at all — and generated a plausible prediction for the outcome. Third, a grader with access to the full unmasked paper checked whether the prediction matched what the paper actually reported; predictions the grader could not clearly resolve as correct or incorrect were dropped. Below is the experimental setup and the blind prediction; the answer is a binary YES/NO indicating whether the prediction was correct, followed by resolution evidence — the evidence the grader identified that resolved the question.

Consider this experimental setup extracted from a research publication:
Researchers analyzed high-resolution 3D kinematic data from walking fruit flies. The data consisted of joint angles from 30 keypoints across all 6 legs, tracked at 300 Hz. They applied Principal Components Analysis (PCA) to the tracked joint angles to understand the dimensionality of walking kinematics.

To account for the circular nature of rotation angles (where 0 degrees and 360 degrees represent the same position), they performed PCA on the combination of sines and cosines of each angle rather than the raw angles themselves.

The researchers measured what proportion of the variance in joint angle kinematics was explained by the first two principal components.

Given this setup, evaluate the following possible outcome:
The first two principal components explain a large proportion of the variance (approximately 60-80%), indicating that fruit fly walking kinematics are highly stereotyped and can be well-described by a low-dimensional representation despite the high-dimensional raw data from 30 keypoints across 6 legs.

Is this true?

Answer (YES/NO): NO